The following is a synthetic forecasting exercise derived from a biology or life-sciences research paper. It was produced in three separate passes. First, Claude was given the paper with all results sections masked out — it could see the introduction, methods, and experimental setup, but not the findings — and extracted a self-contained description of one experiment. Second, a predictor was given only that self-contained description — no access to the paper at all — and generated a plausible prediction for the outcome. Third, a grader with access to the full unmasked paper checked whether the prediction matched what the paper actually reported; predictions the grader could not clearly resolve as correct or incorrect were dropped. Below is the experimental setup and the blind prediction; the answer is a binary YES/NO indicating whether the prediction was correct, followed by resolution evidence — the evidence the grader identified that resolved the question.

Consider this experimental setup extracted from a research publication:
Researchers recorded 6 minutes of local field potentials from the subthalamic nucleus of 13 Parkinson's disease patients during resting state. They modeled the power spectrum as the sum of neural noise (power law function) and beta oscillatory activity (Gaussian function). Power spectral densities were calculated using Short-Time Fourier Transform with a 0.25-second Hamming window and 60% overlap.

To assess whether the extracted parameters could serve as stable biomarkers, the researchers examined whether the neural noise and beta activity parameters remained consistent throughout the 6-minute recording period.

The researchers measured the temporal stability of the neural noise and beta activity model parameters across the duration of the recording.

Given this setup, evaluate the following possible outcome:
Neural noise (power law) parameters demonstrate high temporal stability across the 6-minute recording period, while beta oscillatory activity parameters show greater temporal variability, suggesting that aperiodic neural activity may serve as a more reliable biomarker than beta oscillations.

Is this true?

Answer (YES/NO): NO